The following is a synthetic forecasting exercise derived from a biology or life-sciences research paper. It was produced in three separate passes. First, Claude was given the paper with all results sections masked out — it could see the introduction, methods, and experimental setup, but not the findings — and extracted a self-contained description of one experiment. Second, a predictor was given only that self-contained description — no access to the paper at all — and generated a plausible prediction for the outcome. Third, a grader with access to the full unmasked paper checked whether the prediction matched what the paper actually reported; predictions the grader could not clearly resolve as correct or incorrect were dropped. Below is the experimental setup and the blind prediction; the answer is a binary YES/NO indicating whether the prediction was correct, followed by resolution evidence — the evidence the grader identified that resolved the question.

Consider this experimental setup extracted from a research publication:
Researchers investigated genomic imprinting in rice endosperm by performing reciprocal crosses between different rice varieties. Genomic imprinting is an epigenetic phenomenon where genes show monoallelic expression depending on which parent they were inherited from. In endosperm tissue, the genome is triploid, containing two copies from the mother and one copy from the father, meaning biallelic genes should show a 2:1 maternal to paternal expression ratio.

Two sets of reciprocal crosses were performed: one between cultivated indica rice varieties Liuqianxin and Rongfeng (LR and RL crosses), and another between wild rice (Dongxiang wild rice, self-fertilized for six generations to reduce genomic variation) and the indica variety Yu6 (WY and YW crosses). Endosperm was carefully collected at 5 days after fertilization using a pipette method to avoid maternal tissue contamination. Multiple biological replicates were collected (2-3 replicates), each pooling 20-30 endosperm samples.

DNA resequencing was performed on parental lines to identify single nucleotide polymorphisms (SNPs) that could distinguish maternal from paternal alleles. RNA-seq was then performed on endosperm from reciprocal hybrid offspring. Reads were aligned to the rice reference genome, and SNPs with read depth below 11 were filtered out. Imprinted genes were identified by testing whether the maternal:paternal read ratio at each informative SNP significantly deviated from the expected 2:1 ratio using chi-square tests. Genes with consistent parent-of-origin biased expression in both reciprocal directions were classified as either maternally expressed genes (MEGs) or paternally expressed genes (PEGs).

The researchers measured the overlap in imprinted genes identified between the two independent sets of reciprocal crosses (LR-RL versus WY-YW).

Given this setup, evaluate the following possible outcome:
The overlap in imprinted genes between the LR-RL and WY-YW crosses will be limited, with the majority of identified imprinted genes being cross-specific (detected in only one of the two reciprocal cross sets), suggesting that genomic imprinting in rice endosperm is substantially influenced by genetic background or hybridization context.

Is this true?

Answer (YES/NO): NO